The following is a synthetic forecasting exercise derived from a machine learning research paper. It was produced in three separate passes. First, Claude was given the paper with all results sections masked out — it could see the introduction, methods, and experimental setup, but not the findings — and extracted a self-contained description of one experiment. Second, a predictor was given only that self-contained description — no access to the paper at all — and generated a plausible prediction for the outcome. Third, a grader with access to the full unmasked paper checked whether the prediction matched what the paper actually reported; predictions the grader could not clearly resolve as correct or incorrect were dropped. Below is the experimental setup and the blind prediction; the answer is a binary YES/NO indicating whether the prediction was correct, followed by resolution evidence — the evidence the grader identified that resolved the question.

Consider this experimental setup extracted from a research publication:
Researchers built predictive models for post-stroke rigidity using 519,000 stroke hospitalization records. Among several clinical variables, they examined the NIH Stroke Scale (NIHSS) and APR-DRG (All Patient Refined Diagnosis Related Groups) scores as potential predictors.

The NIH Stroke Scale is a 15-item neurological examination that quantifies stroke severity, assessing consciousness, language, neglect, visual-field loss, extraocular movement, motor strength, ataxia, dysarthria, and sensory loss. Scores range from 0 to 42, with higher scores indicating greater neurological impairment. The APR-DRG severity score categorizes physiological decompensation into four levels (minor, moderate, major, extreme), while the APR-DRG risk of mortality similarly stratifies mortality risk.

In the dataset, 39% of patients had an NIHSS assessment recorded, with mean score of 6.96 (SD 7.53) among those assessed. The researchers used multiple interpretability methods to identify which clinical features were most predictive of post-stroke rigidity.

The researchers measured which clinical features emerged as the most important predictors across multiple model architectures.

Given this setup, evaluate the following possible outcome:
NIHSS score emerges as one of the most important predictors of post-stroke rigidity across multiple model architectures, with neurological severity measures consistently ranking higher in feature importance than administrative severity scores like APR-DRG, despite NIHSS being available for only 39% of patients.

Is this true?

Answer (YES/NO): NO